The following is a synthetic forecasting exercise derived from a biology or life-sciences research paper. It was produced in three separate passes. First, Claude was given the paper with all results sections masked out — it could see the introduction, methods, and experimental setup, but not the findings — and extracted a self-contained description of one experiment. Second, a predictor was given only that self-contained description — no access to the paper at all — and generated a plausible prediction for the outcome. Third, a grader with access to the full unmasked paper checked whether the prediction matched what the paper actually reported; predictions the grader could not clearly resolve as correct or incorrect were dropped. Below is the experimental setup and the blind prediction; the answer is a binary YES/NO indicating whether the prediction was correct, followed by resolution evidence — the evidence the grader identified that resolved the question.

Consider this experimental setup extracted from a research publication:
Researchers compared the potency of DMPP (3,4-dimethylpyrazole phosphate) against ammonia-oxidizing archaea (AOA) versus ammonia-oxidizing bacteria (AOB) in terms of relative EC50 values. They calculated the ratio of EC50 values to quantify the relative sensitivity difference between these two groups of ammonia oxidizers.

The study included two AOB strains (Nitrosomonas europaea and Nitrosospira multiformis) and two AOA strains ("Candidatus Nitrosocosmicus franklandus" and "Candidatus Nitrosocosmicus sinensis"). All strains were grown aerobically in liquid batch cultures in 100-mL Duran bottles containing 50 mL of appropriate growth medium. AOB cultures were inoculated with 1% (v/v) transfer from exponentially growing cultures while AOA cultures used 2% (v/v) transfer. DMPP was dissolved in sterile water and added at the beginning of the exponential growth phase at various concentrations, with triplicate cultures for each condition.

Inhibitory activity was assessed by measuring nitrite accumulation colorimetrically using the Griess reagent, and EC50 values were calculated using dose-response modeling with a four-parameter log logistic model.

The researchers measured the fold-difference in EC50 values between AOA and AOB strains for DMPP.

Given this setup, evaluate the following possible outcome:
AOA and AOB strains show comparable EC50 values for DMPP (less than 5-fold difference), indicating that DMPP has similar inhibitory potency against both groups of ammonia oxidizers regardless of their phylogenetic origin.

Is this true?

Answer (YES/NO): NO